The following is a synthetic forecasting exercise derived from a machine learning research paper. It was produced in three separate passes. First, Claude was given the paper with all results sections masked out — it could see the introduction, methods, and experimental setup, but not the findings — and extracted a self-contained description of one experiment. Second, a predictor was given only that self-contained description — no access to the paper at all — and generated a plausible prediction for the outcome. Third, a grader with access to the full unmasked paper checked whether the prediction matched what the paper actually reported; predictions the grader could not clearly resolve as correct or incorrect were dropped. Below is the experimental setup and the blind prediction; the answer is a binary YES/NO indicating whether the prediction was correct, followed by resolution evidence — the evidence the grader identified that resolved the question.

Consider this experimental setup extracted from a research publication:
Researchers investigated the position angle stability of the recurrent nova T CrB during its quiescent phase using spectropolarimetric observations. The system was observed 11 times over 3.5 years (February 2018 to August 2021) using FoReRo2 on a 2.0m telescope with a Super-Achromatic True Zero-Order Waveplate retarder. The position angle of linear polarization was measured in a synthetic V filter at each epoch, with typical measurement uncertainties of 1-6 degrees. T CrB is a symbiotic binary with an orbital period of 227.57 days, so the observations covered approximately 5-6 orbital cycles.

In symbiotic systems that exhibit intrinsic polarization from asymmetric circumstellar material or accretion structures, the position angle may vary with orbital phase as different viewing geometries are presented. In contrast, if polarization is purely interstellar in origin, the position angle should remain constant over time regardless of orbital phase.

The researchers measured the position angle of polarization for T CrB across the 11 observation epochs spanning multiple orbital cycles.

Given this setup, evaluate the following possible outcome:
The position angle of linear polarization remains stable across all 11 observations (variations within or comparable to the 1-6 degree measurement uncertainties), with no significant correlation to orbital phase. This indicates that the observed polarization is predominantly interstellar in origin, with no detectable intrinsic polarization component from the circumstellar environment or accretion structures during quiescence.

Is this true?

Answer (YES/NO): YES